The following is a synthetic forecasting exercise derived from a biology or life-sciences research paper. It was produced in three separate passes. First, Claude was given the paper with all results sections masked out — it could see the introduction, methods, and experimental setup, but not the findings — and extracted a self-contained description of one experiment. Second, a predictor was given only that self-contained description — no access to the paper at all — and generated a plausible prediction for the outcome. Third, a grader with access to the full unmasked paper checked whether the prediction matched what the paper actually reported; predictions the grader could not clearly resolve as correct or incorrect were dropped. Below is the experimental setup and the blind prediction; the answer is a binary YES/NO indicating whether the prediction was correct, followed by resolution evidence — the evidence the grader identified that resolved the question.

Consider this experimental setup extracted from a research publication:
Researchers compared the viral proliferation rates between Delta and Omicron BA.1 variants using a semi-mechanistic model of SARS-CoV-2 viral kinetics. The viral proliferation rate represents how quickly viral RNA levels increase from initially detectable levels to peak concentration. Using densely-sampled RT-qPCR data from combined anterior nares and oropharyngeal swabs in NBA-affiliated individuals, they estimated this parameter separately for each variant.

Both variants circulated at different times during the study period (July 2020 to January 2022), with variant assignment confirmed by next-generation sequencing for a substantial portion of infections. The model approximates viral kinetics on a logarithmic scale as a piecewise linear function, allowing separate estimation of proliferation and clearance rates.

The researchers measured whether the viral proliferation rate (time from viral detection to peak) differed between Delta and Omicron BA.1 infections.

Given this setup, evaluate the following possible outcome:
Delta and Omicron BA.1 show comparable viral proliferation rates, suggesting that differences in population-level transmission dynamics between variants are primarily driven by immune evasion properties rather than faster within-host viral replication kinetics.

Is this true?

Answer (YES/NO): YES